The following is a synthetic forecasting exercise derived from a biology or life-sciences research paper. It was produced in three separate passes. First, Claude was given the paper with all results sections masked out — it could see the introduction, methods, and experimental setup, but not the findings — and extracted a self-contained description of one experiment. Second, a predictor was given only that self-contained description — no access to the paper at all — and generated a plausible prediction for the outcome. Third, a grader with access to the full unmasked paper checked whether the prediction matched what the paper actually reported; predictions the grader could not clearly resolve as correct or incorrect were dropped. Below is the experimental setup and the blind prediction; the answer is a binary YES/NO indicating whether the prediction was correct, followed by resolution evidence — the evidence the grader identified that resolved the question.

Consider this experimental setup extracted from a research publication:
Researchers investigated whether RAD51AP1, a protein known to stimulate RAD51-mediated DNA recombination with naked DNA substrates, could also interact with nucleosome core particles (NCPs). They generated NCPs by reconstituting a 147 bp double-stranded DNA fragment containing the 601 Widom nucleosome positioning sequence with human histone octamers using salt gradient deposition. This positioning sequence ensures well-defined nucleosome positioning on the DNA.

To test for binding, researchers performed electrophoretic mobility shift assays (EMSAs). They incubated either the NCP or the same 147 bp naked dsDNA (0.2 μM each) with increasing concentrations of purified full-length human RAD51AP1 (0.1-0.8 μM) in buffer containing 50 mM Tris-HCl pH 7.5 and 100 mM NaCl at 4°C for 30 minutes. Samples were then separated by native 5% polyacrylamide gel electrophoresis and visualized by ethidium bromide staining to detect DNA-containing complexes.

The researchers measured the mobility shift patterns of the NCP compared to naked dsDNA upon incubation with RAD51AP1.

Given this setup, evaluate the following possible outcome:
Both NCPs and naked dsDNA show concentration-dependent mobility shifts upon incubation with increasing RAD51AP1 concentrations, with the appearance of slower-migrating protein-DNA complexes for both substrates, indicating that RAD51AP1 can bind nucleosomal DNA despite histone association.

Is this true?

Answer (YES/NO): YES